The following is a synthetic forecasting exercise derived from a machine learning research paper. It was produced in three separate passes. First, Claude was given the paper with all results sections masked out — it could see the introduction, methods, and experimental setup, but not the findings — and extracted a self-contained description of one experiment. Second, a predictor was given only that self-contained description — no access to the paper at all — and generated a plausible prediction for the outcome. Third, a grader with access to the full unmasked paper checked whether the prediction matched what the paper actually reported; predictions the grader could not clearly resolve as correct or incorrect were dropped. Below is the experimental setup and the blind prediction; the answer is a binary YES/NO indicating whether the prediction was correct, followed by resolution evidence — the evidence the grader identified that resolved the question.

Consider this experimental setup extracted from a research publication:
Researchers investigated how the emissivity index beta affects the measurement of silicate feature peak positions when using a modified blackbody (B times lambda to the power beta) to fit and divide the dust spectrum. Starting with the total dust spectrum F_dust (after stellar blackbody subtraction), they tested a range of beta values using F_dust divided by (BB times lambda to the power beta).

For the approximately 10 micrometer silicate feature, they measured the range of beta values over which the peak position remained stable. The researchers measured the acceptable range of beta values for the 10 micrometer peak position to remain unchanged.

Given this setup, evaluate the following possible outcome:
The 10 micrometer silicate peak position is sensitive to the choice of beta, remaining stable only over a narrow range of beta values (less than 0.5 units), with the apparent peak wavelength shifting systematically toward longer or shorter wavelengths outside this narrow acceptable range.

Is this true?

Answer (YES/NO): NO